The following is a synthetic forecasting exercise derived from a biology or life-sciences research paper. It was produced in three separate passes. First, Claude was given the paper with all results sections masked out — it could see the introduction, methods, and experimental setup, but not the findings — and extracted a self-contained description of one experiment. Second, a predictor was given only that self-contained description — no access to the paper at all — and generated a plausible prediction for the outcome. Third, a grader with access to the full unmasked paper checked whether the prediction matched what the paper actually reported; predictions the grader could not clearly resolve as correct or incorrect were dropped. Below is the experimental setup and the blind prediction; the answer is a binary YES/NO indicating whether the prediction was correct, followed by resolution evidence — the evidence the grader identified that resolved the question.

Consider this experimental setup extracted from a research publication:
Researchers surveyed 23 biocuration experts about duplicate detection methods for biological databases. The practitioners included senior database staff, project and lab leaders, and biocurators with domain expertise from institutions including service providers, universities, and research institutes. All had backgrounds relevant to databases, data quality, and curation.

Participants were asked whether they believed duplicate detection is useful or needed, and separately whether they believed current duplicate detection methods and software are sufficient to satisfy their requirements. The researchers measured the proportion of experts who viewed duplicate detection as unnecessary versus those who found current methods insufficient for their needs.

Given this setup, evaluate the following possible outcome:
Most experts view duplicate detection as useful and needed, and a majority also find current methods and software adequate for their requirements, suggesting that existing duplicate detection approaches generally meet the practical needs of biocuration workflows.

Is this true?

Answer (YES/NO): YES